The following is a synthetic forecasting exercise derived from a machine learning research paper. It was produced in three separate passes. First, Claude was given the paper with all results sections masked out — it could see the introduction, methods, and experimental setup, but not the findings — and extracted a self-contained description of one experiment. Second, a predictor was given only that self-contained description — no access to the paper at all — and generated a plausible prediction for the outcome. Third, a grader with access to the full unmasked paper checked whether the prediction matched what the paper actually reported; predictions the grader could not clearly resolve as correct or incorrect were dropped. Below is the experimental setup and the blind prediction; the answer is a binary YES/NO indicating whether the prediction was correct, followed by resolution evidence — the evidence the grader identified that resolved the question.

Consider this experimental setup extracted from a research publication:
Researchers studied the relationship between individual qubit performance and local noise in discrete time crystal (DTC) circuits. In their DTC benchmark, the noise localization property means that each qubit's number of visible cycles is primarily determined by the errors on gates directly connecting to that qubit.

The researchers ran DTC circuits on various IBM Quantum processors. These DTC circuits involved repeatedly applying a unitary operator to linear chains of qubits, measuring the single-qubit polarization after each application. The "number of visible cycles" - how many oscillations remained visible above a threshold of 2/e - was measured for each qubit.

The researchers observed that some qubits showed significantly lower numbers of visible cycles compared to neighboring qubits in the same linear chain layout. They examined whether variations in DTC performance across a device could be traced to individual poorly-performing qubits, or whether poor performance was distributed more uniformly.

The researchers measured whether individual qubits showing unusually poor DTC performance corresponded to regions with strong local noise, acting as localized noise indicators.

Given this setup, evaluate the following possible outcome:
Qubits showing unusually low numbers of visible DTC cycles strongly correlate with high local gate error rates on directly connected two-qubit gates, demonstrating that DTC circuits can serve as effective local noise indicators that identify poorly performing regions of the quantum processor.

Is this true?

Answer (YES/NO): YES